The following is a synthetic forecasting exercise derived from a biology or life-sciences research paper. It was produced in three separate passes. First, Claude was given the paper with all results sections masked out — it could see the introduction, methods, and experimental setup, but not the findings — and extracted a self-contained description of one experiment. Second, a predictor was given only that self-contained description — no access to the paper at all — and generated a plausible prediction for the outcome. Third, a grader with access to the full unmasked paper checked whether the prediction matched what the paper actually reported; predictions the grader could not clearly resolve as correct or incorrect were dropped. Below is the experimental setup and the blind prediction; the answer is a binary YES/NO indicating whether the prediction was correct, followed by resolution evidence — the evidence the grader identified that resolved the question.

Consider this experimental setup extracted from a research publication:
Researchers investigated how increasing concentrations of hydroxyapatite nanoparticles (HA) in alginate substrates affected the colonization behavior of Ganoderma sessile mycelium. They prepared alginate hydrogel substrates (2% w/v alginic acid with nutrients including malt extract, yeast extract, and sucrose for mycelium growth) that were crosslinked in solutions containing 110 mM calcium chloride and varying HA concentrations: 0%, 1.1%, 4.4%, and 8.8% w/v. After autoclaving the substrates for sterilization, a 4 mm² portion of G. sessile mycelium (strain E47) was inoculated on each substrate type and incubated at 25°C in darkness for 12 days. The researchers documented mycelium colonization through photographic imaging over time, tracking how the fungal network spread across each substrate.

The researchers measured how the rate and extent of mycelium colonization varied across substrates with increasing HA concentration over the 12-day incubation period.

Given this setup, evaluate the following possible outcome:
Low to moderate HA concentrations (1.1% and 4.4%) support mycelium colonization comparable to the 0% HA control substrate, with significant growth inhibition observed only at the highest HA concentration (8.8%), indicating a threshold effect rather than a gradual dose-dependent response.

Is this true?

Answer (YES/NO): NO